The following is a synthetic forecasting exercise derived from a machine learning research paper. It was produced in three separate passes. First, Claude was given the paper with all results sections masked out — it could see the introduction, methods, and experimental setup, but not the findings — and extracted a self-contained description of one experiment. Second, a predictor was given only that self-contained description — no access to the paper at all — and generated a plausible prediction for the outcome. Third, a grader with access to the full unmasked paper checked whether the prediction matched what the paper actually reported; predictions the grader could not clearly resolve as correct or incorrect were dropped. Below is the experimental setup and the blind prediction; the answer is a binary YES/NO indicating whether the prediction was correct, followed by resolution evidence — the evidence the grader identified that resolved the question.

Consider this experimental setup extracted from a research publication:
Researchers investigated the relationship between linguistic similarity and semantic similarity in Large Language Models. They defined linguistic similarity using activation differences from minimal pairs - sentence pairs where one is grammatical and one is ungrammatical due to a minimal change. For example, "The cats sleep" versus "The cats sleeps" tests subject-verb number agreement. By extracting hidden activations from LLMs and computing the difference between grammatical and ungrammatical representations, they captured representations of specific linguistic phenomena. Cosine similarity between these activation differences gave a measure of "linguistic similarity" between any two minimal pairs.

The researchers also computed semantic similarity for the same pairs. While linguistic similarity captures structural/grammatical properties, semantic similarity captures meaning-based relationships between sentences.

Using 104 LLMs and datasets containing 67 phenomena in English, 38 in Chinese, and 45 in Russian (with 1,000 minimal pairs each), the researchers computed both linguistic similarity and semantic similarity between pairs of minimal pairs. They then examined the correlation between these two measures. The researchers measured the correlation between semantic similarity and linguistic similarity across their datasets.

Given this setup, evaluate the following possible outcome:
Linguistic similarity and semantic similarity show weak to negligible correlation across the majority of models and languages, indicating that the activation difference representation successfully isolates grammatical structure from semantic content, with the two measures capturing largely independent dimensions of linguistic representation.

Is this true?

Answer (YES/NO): NO